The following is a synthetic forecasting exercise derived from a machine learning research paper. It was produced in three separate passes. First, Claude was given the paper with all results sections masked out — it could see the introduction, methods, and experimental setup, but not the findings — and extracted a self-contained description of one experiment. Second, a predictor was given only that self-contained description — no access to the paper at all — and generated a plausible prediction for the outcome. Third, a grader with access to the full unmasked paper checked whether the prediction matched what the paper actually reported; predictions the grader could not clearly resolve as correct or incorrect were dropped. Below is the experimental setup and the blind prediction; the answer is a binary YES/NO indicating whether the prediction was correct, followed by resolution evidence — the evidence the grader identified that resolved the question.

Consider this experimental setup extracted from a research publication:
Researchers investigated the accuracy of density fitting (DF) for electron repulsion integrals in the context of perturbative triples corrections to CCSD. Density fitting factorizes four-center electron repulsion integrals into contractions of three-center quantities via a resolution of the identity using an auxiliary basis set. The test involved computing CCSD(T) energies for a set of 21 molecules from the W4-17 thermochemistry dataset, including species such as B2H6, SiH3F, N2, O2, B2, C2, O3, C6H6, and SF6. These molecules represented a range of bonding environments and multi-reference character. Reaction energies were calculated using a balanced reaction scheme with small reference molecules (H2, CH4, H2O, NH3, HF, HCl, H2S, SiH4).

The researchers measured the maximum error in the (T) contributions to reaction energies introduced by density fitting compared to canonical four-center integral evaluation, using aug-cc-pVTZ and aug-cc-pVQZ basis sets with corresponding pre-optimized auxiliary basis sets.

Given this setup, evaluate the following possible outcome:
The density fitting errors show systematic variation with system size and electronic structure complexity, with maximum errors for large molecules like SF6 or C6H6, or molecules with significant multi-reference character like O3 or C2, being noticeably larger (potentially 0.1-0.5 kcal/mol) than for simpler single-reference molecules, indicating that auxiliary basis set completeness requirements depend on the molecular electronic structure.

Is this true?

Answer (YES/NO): NO